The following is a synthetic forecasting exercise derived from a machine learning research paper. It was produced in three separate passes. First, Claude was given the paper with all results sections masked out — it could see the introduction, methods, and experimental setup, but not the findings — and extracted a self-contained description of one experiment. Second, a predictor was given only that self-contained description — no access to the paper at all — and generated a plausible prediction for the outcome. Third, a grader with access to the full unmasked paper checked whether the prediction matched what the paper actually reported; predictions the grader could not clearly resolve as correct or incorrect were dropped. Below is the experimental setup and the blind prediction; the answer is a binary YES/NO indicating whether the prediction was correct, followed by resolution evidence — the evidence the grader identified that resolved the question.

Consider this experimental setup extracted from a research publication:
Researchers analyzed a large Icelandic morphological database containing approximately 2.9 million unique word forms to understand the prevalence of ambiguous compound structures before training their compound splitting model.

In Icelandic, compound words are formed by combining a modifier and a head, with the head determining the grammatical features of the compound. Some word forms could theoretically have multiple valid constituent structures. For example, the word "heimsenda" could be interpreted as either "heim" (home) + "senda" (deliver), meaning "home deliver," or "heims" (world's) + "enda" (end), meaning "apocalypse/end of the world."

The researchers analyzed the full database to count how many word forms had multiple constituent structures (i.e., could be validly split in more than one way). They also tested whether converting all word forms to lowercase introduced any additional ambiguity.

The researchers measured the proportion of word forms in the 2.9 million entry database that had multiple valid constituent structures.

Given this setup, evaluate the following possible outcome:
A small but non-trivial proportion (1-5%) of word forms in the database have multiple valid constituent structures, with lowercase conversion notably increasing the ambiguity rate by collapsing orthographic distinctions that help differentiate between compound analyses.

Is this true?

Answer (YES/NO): NO